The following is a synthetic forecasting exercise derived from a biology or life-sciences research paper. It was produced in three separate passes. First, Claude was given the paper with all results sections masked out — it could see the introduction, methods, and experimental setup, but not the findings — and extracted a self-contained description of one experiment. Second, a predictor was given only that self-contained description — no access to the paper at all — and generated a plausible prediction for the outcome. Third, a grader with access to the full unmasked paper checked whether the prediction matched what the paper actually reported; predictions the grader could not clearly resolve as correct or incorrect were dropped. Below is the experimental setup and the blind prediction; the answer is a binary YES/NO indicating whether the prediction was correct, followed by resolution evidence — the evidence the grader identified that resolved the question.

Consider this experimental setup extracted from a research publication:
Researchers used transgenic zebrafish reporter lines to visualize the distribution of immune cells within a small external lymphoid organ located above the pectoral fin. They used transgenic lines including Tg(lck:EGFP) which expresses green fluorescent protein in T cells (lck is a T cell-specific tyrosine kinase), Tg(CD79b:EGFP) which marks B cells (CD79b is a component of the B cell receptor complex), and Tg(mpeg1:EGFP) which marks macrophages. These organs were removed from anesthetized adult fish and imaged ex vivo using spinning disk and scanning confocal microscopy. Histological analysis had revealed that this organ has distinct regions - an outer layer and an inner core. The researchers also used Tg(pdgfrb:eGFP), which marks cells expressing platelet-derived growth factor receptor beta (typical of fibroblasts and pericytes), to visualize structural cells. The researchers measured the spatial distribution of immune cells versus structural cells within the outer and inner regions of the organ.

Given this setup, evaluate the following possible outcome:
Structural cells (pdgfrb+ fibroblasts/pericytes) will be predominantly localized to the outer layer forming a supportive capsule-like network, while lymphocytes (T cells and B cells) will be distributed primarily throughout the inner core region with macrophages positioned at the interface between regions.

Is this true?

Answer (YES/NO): NO